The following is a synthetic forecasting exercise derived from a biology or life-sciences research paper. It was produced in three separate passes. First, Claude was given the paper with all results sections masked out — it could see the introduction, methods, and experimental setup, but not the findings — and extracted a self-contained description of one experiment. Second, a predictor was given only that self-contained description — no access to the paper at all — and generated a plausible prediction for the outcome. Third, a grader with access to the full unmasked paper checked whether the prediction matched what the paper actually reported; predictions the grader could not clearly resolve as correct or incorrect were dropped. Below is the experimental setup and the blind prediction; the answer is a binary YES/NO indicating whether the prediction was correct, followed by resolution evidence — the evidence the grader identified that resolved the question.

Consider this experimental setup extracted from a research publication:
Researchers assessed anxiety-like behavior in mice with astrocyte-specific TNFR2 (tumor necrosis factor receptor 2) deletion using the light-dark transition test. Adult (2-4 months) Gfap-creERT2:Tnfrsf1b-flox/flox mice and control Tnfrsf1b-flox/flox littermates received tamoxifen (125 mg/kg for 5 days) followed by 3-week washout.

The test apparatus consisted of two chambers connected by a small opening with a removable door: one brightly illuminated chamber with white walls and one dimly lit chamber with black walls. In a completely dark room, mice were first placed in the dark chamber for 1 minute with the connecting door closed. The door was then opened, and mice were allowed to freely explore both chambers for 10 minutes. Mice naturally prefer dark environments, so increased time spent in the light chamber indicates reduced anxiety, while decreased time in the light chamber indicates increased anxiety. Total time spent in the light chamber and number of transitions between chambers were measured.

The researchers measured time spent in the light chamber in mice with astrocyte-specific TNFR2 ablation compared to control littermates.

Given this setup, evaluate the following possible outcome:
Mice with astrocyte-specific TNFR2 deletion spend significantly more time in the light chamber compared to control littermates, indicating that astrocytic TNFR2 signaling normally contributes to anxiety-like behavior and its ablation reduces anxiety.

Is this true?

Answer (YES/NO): NO